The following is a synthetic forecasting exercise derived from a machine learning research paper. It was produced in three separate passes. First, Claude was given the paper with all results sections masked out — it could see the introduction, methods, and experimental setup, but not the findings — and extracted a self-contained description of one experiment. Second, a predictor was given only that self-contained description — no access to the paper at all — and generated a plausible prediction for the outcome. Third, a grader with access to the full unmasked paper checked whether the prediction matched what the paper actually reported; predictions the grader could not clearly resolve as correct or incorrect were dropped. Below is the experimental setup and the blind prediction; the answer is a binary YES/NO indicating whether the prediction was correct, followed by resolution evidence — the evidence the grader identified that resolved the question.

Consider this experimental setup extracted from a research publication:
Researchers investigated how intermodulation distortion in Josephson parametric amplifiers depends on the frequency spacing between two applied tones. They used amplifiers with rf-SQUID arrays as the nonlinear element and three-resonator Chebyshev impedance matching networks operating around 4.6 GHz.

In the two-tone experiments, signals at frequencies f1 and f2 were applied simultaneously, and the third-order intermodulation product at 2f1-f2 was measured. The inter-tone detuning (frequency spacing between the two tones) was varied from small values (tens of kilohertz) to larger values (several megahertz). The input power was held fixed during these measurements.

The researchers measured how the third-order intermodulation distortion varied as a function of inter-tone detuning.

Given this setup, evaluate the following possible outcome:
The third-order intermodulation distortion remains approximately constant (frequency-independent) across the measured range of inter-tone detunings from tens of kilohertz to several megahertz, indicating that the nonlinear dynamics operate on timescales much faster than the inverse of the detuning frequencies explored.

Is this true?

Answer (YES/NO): NO